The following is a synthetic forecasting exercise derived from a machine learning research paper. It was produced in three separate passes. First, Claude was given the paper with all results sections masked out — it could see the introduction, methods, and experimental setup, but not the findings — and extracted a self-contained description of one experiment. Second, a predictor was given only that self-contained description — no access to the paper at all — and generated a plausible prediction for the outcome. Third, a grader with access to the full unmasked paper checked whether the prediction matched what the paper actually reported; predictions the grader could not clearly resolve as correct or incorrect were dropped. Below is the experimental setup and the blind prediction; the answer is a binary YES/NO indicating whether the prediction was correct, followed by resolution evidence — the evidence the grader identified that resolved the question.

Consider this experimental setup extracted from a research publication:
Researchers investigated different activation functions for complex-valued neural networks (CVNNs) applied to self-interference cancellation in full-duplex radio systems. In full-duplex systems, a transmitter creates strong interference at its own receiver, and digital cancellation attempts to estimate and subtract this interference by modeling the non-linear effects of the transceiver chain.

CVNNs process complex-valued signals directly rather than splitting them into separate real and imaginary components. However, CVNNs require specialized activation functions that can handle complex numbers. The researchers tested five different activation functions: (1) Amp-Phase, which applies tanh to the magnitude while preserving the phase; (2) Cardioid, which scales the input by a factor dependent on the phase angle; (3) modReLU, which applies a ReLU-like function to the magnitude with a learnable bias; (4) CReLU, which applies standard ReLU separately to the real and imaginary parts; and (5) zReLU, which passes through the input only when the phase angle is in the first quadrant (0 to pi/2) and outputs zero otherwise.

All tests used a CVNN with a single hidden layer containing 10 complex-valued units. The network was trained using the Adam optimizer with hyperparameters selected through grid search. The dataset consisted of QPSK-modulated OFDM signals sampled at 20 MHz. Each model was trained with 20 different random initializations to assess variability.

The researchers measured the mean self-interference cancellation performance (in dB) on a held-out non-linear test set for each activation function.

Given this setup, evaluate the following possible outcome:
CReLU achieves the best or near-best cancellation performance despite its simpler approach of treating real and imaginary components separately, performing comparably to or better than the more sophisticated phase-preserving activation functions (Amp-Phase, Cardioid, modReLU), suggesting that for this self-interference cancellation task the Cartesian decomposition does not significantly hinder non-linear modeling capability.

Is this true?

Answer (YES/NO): YES